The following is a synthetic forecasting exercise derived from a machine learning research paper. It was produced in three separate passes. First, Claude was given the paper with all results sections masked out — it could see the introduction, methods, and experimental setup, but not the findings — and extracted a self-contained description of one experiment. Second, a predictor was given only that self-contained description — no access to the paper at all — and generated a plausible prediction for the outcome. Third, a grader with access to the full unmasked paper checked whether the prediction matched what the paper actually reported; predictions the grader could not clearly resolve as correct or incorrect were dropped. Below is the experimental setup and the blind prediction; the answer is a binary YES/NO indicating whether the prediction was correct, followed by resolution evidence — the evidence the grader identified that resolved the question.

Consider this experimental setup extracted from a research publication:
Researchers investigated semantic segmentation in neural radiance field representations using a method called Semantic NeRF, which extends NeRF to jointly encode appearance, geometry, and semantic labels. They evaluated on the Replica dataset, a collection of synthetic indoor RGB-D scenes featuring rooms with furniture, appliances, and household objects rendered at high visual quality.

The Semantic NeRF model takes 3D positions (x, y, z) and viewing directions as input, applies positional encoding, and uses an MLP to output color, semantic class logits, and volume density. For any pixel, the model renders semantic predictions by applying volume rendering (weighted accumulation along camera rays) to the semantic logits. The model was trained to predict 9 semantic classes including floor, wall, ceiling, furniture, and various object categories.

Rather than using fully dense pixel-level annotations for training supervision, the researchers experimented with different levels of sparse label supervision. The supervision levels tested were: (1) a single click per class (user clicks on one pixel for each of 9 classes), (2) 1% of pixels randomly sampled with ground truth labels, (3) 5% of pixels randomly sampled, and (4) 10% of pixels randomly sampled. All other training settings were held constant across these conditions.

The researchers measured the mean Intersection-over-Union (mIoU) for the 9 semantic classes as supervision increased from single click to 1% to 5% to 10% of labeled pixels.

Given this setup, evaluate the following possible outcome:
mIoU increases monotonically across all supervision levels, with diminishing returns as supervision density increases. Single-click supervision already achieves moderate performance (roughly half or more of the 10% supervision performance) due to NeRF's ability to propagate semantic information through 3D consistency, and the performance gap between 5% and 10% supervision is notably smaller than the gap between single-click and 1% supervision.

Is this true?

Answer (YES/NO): YES